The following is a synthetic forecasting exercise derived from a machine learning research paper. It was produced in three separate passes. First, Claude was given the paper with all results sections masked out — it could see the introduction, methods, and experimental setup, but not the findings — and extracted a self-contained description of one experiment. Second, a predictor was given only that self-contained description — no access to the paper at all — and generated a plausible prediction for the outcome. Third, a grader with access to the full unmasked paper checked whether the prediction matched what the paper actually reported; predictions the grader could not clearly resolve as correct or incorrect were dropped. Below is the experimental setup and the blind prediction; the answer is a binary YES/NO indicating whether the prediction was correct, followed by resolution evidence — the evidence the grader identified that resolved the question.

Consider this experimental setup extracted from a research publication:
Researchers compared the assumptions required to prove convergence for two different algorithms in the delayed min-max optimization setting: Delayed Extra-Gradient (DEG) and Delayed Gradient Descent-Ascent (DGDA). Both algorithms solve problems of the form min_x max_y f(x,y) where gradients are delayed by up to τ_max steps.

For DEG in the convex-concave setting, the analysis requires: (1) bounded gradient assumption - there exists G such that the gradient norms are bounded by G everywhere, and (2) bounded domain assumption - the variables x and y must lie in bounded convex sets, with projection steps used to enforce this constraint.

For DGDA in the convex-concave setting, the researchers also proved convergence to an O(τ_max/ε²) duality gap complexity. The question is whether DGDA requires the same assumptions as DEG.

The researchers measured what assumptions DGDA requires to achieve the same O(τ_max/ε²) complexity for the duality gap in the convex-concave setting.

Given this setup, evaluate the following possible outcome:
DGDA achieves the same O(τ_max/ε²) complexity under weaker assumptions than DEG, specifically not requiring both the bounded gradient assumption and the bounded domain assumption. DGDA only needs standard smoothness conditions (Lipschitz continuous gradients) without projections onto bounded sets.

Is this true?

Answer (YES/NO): NO